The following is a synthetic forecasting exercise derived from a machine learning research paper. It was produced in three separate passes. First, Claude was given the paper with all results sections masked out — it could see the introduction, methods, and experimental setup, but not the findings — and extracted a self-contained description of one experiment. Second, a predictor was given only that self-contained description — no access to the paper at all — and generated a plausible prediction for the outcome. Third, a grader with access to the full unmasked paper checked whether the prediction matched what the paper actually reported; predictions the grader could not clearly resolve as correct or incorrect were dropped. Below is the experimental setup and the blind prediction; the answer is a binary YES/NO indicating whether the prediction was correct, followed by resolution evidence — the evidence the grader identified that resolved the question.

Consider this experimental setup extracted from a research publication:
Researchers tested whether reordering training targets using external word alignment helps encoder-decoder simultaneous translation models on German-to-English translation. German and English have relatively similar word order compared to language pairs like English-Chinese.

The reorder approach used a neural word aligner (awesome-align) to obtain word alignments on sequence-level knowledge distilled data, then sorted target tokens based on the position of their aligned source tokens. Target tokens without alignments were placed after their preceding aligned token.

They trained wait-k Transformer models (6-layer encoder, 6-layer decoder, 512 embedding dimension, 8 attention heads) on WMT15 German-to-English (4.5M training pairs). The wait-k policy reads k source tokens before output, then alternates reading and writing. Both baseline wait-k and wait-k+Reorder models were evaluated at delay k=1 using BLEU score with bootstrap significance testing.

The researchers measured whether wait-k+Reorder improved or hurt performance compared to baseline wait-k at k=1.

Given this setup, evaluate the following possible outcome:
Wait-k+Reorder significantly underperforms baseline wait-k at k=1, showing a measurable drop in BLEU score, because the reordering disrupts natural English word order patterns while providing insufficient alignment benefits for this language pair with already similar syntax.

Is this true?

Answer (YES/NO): NO